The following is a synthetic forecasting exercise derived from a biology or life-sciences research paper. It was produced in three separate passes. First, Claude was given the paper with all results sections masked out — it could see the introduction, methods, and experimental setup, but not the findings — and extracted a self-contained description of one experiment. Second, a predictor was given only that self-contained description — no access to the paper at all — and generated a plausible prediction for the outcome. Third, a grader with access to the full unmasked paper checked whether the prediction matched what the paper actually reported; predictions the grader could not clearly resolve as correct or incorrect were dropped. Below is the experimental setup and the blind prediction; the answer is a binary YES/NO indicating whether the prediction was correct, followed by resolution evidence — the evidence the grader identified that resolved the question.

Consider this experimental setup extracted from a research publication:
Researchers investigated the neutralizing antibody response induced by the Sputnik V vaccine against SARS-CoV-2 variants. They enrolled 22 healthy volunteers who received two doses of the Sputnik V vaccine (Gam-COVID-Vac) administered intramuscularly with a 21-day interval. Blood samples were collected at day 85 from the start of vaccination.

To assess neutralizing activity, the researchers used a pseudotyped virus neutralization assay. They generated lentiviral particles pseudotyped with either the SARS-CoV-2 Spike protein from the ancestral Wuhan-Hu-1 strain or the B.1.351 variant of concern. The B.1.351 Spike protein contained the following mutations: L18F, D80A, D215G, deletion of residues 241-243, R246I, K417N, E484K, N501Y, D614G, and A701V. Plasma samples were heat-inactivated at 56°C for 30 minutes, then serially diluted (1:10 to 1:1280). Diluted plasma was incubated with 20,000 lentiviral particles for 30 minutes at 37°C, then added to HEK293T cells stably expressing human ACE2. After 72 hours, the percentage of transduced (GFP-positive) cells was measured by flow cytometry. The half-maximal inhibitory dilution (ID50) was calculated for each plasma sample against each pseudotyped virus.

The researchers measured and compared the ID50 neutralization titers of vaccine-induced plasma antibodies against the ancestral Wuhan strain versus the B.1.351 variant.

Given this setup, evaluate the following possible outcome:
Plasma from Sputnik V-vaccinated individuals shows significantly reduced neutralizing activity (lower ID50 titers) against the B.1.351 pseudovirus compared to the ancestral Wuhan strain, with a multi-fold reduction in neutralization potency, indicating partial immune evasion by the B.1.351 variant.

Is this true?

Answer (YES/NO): YES